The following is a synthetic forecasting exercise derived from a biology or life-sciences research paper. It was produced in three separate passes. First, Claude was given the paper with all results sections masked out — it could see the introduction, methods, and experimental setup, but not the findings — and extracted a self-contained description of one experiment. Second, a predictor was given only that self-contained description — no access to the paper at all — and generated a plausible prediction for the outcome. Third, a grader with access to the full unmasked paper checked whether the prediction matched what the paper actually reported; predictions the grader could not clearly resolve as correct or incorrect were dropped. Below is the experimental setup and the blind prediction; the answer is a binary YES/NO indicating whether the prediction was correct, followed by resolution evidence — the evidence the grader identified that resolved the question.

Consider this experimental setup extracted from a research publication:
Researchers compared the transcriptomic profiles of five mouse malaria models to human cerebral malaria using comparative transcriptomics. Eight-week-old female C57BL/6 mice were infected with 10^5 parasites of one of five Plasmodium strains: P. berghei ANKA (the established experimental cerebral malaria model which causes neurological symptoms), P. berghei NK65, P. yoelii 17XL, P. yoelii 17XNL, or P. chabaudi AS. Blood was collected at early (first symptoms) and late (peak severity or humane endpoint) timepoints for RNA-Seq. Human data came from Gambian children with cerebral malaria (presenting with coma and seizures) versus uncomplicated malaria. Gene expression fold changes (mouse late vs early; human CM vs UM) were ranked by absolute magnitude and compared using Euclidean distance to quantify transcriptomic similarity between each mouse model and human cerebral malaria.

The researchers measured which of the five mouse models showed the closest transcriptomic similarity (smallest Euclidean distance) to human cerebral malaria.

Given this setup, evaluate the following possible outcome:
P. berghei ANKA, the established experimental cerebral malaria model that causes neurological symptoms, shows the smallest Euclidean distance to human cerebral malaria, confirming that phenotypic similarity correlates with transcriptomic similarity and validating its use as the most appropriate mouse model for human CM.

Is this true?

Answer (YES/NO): NO